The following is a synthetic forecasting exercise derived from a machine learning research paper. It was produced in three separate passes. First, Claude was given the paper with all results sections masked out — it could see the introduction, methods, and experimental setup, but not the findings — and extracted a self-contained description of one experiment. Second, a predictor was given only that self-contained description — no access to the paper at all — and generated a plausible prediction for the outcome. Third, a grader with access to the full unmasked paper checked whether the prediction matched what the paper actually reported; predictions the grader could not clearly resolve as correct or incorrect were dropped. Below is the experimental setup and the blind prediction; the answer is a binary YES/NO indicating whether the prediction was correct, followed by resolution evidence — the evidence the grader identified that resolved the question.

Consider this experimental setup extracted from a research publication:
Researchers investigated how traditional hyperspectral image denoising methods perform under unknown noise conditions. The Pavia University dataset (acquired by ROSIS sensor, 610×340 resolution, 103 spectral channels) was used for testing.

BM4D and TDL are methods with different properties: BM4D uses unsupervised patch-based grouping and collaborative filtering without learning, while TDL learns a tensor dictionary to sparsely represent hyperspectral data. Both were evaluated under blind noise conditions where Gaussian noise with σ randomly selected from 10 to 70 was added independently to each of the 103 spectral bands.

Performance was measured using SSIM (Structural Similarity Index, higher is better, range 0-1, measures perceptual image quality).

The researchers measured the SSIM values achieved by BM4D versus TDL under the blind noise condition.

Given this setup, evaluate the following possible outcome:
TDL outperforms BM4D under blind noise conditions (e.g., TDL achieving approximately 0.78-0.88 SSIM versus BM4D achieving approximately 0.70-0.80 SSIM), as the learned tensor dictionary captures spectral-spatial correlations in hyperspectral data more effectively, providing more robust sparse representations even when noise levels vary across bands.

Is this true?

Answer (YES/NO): NO